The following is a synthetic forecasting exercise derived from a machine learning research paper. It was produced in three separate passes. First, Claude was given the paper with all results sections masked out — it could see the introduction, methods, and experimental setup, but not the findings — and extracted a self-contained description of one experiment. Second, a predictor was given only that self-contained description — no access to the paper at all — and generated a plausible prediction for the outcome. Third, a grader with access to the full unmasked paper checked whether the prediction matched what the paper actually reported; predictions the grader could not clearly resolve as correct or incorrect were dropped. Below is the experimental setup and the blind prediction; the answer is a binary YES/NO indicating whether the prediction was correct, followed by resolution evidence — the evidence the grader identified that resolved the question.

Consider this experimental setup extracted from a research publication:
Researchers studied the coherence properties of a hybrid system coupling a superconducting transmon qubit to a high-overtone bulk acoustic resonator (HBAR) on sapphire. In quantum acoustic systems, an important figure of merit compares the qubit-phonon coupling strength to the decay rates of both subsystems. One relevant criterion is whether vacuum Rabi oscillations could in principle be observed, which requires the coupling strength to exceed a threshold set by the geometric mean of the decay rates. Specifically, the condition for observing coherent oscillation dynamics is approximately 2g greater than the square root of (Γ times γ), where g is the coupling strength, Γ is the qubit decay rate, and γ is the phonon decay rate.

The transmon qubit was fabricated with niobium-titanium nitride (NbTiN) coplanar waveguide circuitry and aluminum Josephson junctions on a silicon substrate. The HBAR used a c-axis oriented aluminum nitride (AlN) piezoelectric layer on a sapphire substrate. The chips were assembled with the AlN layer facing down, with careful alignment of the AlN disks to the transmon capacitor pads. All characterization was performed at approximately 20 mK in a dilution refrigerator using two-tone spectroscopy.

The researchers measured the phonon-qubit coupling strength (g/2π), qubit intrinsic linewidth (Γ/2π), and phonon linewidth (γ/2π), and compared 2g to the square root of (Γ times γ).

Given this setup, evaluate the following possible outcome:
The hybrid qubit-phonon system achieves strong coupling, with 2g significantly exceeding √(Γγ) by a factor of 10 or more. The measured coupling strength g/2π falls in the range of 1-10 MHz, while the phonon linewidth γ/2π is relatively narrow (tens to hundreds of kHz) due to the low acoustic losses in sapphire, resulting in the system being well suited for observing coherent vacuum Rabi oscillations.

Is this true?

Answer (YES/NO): NO